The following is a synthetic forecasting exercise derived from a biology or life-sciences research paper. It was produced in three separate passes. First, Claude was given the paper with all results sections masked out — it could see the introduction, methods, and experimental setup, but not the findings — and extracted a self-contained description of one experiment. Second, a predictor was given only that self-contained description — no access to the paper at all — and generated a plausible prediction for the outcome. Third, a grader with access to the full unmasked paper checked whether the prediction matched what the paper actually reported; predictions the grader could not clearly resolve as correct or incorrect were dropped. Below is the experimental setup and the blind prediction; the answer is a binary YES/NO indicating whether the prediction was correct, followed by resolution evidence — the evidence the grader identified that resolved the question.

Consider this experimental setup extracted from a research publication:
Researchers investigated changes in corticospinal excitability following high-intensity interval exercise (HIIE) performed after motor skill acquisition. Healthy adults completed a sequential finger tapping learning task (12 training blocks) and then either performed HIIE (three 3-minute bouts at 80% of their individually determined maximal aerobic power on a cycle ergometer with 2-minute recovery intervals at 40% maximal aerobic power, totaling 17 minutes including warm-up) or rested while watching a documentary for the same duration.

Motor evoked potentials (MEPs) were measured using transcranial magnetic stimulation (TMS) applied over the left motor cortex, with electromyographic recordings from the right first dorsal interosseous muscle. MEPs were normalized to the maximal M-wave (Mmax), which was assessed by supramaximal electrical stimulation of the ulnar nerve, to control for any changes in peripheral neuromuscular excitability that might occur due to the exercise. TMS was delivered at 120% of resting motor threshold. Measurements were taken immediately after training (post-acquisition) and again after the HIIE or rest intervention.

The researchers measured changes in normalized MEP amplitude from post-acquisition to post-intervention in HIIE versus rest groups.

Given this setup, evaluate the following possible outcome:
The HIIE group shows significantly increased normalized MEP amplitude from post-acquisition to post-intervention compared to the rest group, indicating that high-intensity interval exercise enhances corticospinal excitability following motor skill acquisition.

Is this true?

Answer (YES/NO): NO